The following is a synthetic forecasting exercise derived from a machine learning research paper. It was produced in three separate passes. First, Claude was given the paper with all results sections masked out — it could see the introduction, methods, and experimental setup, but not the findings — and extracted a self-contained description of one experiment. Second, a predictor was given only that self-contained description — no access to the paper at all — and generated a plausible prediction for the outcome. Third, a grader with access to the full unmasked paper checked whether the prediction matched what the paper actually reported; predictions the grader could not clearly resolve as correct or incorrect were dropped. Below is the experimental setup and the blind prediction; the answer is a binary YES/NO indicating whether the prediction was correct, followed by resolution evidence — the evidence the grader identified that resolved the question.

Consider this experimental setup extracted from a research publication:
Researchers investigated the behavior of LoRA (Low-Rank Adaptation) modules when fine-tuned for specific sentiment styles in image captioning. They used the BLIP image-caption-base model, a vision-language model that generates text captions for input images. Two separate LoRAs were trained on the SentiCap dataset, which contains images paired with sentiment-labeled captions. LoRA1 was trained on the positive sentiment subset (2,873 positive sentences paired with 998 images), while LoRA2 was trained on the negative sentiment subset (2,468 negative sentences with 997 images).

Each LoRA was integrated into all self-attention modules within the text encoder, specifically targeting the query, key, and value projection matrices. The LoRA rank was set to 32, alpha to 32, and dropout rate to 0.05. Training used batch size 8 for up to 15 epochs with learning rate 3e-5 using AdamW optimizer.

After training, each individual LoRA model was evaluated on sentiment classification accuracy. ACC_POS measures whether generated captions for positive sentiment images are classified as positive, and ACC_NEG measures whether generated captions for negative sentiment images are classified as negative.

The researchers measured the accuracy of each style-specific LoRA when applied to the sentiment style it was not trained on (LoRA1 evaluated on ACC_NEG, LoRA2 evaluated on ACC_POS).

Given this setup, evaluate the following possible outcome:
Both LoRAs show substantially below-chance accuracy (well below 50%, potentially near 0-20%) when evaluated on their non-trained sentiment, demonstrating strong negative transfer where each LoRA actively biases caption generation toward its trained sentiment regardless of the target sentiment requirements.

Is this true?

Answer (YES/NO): YES